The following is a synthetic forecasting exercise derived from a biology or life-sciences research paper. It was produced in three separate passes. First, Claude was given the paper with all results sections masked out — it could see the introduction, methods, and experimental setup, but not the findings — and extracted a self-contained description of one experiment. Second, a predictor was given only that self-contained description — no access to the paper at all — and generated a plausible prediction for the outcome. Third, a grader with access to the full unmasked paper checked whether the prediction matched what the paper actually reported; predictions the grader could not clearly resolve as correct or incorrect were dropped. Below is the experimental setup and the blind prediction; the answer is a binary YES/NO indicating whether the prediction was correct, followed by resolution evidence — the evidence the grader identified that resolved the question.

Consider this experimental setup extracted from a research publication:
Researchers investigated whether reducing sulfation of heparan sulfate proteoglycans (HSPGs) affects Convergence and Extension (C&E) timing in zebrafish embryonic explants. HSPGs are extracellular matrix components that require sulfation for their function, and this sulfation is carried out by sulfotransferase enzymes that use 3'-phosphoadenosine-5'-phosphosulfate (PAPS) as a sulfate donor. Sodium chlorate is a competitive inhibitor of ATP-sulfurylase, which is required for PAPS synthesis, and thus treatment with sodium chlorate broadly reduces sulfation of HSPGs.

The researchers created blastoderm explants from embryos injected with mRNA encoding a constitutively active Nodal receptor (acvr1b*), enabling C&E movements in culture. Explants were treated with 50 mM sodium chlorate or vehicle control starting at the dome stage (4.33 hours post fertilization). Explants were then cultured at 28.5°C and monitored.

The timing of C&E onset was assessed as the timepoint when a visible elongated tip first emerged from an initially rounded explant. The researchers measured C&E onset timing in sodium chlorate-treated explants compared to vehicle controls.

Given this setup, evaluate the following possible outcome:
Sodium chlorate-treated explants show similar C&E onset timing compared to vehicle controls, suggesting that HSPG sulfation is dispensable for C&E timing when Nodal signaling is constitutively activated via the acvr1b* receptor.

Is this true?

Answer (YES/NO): NO